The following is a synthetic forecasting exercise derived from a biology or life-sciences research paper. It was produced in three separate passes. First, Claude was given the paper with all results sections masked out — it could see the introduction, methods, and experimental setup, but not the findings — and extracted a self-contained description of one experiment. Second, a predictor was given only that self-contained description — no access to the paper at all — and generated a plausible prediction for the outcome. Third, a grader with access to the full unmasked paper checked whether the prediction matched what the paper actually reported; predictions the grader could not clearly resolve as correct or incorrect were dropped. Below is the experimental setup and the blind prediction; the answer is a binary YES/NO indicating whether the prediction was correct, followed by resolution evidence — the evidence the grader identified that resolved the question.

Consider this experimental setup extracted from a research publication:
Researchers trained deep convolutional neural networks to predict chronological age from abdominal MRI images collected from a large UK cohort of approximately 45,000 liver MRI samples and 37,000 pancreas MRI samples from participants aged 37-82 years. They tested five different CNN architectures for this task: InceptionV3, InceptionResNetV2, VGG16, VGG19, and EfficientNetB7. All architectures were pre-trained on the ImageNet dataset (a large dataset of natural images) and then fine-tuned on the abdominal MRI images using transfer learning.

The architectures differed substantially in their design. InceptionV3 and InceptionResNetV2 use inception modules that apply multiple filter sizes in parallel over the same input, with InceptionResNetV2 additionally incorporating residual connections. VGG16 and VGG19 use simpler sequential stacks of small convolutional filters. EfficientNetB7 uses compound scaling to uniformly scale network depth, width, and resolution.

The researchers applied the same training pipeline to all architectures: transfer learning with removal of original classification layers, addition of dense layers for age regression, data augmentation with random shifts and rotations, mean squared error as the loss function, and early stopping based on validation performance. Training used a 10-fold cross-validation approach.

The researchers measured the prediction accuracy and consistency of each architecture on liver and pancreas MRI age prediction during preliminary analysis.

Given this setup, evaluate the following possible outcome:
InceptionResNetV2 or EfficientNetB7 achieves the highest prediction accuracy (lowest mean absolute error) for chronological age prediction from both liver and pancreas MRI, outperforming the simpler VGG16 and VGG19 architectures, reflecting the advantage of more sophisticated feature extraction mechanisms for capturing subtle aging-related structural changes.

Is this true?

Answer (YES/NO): NO